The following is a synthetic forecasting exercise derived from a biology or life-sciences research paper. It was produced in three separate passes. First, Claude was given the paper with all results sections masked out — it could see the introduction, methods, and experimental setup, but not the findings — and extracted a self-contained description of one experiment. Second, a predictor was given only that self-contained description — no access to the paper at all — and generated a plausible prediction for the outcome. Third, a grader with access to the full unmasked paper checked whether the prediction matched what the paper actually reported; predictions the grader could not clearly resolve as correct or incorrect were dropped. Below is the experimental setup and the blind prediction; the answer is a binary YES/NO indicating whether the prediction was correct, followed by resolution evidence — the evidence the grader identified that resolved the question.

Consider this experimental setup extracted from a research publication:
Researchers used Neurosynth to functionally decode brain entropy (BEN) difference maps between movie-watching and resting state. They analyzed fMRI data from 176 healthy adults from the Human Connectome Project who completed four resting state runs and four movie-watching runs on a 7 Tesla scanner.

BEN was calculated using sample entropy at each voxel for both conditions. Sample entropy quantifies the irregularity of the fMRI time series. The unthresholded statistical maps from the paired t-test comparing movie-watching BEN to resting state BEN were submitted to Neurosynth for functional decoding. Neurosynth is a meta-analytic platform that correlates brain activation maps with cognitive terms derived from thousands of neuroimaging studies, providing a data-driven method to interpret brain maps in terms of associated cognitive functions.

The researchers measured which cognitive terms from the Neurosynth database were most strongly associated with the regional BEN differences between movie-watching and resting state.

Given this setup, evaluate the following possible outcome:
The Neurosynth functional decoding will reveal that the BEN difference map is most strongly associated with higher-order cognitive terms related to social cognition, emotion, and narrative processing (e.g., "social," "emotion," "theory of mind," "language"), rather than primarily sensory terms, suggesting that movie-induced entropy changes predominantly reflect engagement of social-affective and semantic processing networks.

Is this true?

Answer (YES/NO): NO